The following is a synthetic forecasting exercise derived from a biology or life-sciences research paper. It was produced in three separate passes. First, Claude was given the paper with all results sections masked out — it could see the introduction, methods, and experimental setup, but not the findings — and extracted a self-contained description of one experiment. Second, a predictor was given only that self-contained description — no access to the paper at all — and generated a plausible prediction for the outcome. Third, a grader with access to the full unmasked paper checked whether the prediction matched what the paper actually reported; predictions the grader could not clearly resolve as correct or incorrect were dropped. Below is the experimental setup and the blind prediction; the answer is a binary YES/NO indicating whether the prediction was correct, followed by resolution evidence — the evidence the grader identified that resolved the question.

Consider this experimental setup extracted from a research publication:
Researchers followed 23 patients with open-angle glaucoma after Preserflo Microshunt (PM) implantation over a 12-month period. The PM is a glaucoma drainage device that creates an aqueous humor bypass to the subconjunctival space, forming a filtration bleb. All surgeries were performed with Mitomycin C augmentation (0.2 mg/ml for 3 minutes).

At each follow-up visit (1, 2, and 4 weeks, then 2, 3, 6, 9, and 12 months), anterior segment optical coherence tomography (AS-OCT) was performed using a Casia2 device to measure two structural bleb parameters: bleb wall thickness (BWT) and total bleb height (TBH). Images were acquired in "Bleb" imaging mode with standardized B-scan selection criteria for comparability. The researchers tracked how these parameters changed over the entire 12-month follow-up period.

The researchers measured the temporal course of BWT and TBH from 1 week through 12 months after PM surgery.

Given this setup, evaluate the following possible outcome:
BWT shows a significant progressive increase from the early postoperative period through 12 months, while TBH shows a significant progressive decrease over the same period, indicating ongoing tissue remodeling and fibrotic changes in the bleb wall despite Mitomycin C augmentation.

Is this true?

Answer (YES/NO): NO